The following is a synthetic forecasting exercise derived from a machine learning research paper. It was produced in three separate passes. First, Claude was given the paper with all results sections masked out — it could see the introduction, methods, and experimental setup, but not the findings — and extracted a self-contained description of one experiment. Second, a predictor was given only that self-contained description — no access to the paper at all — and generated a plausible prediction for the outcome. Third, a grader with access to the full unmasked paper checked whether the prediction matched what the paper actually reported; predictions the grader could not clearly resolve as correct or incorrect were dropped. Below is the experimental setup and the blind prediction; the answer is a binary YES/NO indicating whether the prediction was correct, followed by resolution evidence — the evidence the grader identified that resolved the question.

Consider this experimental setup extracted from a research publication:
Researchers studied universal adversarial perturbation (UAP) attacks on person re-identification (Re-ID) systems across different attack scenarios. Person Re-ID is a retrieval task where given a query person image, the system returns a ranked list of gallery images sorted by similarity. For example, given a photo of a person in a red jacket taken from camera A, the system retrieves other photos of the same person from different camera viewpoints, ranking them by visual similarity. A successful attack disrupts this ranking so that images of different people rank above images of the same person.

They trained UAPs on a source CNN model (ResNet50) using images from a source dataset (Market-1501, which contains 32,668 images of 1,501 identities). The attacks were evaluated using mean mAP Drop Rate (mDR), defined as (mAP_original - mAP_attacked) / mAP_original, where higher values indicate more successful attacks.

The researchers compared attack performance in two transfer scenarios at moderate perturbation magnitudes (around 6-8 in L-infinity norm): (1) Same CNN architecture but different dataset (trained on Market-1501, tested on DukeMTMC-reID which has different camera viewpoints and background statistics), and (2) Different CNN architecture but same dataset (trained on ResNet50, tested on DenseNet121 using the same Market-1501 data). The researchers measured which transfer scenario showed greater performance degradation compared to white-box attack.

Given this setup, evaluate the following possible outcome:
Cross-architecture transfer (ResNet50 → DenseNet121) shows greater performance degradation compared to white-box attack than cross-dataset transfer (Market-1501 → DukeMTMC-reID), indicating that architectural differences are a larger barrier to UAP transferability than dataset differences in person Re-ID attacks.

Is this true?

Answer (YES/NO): YES